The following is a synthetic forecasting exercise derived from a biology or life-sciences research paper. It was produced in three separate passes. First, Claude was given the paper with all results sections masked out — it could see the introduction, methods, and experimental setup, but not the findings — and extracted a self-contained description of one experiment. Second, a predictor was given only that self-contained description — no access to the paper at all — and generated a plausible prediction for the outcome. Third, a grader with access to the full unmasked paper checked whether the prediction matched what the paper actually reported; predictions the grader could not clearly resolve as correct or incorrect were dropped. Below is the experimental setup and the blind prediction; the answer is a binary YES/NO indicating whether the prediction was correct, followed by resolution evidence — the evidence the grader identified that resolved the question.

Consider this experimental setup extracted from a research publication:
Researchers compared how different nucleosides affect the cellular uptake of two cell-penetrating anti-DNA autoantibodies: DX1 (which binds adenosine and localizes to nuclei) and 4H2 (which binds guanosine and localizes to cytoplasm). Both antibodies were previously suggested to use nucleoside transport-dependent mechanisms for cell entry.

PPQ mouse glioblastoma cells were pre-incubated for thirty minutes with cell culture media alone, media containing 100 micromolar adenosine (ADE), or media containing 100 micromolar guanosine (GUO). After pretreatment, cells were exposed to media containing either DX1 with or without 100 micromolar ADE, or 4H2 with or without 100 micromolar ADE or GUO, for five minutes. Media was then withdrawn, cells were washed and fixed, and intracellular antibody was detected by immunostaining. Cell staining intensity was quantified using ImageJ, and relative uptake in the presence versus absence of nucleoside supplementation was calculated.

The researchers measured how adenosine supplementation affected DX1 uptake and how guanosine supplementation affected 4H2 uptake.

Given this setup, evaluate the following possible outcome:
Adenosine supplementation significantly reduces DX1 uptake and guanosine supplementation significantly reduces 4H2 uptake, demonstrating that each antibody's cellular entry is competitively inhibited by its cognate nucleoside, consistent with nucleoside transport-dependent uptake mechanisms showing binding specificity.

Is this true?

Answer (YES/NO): NO